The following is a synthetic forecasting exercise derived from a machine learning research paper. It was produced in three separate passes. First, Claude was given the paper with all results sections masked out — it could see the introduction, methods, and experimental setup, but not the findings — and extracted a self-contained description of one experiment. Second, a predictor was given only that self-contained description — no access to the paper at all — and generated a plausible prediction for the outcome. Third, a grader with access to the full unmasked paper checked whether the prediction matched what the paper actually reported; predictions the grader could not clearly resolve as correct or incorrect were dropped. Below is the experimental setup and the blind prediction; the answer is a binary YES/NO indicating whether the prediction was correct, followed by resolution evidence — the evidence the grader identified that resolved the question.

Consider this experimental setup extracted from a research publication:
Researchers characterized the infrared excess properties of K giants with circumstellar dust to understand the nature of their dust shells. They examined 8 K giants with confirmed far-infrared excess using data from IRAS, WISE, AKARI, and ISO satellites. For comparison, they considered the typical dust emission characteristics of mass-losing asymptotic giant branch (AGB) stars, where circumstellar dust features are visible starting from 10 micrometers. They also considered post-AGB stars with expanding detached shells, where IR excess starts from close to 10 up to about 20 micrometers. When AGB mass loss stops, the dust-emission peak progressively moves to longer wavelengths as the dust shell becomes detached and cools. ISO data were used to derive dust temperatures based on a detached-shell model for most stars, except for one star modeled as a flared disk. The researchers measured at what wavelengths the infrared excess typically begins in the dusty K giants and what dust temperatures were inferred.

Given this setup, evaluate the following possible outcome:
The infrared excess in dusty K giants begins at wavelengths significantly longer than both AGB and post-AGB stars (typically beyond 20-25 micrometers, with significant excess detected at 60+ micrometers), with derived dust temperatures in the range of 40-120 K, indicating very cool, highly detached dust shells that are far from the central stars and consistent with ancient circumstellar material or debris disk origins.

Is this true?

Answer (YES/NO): NO